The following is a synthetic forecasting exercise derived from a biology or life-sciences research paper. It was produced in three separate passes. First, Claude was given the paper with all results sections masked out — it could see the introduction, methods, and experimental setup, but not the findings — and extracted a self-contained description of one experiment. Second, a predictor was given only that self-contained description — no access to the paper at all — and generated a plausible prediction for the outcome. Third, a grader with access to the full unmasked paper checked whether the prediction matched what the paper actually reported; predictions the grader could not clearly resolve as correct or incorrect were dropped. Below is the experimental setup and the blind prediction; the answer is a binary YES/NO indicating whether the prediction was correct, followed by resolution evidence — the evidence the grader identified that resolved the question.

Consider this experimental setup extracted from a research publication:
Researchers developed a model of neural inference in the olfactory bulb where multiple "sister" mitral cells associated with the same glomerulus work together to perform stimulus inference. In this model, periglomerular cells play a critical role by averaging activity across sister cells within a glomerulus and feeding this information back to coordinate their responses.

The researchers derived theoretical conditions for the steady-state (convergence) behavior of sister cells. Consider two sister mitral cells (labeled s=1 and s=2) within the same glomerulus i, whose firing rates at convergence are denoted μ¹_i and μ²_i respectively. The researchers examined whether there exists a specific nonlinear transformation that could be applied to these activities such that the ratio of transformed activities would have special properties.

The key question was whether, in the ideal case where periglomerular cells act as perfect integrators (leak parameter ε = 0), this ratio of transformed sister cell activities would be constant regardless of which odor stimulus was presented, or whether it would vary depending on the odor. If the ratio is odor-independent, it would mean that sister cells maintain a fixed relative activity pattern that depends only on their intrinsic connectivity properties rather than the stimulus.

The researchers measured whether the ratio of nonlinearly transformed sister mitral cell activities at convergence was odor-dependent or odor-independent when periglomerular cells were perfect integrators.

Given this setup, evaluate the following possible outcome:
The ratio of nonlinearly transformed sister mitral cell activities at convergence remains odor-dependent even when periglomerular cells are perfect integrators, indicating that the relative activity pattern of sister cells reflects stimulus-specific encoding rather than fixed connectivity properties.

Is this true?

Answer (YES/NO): NO